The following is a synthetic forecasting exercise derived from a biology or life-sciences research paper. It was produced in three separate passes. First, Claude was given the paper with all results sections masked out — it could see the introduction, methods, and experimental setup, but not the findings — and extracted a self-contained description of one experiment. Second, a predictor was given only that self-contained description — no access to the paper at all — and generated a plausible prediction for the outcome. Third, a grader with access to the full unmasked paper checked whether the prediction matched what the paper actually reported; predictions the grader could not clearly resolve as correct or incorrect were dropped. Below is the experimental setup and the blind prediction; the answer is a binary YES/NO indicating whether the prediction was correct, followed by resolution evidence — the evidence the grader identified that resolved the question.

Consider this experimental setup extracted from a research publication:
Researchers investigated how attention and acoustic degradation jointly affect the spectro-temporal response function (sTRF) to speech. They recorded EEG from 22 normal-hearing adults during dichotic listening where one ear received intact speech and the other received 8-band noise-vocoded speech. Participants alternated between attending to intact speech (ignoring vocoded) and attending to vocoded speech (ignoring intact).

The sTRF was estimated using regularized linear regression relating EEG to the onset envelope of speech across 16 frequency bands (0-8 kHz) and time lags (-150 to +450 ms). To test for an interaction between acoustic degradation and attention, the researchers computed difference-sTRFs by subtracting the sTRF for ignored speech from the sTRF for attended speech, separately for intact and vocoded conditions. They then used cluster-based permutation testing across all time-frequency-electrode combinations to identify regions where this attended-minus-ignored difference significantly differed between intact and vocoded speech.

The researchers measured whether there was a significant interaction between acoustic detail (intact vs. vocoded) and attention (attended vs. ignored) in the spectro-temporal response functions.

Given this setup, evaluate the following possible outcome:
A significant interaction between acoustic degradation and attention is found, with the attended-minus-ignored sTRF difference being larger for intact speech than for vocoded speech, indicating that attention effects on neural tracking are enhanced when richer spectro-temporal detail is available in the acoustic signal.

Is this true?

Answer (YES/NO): NO